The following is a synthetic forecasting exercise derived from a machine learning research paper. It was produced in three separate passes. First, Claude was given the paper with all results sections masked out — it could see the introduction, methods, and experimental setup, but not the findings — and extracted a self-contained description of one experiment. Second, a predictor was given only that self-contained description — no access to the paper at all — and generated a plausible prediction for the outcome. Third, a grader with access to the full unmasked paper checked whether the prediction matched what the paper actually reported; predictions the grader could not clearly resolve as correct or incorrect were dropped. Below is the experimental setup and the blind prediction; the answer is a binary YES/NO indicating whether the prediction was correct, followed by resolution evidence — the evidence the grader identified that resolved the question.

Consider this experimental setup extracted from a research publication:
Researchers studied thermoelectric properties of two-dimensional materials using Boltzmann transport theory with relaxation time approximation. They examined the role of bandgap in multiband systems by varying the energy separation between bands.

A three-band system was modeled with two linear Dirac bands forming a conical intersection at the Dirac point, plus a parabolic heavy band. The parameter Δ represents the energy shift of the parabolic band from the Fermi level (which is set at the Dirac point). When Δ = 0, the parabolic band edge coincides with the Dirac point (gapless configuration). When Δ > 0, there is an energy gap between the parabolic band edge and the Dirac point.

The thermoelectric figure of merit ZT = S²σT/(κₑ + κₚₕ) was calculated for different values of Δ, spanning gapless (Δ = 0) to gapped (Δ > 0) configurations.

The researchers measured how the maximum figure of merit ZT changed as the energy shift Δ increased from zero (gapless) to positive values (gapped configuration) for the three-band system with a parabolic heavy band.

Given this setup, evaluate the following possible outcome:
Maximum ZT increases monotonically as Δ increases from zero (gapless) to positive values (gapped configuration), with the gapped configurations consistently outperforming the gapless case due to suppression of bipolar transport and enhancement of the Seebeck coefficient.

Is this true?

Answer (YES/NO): NO